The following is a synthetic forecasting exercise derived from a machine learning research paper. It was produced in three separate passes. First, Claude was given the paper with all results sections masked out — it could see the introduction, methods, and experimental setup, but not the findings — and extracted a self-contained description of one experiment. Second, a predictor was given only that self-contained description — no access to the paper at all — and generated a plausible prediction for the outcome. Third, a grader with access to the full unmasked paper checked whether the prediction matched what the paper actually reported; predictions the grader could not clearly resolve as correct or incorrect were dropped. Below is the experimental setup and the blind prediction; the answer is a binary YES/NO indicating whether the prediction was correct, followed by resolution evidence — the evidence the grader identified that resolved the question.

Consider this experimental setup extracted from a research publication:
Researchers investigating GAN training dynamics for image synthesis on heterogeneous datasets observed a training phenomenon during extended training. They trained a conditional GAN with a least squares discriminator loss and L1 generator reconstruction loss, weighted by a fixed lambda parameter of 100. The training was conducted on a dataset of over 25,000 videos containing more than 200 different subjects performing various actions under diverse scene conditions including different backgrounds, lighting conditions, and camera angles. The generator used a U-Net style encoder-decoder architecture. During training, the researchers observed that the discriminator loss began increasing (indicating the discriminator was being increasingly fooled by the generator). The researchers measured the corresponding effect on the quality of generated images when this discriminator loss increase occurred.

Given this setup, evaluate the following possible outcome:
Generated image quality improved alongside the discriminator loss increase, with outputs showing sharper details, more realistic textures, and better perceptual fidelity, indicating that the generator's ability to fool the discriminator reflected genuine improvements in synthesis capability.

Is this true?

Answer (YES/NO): NO